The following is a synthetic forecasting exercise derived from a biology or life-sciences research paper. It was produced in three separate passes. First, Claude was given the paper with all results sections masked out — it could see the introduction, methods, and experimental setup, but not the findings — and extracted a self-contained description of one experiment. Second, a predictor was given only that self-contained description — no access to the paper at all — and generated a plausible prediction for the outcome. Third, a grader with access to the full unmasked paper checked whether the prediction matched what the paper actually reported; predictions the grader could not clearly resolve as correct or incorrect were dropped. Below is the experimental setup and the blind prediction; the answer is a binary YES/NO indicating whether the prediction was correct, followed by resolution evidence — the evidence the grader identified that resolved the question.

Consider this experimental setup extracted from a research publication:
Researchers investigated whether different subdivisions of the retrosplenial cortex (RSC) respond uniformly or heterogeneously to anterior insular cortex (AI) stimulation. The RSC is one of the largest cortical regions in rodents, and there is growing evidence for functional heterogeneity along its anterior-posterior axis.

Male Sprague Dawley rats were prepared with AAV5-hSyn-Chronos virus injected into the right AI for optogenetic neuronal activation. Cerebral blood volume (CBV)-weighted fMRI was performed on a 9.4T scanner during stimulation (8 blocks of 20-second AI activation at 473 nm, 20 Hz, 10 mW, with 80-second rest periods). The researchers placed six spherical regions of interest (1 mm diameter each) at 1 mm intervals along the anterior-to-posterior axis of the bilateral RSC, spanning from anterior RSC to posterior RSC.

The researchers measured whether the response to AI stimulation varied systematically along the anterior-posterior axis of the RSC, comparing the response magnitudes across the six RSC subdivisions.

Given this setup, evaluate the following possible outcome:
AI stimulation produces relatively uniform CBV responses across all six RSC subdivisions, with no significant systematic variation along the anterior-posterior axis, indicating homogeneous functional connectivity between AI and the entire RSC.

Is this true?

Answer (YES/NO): NO